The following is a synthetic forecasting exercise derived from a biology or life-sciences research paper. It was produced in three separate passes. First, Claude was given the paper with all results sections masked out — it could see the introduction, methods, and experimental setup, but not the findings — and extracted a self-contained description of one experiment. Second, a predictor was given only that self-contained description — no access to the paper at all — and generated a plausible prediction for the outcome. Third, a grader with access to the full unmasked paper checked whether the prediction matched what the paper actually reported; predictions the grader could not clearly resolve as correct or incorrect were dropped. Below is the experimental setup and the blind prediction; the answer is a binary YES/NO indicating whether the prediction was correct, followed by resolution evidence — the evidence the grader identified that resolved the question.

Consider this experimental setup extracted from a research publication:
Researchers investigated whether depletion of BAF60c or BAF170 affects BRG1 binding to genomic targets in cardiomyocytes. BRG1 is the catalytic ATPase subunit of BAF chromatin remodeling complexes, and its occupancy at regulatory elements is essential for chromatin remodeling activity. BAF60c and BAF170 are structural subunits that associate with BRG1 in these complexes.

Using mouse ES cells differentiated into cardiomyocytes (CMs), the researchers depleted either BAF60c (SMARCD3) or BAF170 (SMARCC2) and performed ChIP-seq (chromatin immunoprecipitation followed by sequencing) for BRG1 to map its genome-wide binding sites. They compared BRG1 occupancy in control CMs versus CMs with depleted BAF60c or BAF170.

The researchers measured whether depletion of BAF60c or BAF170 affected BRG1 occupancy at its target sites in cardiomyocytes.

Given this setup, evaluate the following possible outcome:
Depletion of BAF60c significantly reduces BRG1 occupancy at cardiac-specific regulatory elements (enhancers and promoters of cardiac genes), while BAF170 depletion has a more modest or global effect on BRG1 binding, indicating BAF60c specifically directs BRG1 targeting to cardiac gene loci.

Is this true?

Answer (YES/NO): NO